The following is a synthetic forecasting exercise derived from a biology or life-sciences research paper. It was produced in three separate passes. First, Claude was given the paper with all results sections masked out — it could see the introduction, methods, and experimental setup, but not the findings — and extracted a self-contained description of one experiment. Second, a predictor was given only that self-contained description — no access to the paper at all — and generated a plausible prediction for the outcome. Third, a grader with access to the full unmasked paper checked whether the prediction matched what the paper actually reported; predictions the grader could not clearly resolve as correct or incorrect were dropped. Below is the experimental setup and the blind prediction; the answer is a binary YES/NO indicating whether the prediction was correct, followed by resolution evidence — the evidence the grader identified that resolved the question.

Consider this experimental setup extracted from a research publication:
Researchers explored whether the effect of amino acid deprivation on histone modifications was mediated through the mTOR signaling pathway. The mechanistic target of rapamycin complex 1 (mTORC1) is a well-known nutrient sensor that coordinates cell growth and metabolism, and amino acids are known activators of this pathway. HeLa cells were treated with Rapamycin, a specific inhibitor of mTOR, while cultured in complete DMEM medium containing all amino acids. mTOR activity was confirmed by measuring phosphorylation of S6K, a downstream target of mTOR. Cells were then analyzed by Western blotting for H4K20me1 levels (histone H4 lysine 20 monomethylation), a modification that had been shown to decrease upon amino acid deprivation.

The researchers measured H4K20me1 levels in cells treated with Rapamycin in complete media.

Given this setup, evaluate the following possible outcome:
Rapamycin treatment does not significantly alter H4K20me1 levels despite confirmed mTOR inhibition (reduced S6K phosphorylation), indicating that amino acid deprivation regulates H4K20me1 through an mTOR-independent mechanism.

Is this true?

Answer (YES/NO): YES